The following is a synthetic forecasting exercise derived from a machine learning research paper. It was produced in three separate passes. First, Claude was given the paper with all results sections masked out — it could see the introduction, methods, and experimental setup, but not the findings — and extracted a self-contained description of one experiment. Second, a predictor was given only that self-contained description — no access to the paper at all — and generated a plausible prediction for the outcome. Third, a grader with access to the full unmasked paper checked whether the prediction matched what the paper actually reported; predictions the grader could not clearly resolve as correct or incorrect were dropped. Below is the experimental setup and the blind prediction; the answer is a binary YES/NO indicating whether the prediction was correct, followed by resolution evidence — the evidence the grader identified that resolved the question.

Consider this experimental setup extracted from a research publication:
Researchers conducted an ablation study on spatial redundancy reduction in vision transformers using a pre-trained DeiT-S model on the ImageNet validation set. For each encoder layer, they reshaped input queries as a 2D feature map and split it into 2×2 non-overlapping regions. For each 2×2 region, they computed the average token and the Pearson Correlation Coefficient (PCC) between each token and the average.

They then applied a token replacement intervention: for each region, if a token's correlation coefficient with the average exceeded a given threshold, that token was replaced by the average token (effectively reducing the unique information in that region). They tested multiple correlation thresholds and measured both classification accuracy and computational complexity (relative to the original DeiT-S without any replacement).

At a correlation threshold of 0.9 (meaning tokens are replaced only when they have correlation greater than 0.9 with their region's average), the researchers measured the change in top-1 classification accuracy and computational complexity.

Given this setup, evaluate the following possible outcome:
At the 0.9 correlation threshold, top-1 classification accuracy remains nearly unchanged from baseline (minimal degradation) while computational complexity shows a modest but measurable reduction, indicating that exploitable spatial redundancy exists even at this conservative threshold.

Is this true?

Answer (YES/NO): NO